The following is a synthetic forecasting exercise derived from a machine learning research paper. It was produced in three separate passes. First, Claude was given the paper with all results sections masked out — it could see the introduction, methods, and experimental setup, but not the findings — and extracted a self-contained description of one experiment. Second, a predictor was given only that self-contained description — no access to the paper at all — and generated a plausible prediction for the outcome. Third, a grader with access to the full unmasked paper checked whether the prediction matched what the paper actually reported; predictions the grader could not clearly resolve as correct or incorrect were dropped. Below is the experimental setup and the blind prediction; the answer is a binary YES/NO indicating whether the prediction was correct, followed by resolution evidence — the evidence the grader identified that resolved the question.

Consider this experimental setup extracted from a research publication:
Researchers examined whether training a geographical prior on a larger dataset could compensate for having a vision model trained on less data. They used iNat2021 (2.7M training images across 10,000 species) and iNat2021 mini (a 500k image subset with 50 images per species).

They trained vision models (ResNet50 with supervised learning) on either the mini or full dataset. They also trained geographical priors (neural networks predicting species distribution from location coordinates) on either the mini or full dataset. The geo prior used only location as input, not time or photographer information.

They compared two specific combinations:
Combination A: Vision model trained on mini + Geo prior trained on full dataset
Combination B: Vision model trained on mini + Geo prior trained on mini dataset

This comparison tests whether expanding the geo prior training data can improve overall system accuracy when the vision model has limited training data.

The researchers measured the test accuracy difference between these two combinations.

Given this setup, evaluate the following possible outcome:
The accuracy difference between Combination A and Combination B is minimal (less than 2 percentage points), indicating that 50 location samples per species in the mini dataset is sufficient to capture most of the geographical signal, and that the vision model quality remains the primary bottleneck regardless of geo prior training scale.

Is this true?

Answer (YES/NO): YES